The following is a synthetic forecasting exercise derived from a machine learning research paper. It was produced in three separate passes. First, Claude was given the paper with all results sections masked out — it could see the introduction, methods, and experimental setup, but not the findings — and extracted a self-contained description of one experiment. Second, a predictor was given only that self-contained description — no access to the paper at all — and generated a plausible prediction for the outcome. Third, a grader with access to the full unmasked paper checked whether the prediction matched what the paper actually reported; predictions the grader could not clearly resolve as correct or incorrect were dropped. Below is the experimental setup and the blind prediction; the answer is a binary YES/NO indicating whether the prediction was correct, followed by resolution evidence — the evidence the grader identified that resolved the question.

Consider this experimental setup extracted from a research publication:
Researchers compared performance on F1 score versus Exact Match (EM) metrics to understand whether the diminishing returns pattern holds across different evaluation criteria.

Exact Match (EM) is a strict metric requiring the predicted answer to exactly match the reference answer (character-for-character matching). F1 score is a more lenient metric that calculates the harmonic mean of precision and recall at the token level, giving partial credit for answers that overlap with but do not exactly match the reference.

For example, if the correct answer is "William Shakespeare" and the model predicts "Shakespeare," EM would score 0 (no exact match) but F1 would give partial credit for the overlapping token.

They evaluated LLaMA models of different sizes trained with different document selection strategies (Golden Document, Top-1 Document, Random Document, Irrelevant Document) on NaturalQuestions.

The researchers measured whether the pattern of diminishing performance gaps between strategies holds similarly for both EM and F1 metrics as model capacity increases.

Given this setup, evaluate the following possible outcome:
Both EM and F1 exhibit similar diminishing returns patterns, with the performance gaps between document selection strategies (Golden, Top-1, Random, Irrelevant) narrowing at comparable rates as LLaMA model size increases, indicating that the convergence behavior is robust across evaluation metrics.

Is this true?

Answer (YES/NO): YES